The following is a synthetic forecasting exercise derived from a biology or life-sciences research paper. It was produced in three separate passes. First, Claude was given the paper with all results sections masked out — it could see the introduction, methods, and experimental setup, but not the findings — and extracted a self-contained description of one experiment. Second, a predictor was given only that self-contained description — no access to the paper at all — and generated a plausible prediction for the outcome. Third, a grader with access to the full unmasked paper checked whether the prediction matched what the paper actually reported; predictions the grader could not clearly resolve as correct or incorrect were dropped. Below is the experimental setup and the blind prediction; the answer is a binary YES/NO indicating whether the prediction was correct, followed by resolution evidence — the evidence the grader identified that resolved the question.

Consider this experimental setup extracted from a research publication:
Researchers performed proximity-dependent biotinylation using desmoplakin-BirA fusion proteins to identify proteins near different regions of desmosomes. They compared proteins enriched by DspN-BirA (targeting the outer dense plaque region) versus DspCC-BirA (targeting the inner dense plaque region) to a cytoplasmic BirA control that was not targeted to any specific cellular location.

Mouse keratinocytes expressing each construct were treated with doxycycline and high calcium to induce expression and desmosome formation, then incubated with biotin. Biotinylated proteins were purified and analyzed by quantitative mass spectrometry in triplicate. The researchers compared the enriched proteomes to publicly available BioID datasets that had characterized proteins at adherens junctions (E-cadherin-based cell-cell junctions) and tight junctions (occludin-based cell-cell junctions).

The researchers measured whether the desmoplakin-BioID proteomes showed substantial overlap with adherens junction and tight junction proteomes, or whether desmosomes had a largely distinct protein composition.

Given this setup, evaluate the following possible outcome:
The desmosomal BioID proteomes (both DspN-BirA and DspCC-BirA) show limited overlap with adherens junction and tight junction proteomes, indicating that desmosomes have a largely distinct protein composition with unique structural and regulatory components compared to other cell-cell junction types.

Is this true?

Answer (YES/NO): NO